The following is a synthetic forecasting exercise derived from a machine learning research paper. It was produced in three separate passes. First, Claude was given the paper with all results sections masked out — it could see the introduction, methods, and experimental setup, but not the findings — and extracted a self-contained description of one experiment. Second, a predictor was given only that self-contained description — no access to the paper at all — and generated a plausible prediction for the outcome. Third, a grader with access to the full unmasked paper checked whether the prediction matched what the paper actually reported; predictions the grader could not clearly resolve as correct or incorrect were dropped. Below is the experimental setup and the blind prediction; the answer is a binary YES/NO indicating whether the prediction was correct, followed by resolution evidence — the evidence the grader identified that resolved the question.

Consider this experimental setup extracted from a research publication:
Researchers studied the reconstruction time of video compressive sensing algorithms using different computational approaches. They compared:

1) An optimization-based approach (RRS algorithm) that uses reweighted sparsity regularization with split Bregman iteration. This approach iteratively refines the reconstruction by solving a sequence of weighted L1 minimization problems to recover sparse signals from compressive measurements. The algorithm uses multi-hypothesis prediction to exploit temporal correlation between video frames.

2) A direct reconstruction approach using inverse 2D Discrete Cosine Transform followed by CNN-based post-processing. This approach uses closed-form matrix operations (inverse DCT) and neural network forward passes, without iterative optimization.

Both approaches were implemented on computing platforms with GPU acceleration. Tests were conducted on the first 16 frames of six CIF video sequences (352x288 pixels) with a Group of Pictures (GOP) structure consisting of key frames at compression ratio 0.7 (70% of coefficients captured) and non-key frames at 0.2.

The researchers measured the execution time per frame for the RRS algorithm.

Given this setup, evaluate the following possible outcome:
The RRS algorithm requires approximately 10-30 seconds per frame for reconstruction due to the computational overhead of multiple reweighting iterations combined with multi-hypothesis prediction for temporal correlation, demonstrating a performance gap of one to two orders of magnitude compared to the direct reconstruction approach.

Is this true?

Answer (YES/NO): NO